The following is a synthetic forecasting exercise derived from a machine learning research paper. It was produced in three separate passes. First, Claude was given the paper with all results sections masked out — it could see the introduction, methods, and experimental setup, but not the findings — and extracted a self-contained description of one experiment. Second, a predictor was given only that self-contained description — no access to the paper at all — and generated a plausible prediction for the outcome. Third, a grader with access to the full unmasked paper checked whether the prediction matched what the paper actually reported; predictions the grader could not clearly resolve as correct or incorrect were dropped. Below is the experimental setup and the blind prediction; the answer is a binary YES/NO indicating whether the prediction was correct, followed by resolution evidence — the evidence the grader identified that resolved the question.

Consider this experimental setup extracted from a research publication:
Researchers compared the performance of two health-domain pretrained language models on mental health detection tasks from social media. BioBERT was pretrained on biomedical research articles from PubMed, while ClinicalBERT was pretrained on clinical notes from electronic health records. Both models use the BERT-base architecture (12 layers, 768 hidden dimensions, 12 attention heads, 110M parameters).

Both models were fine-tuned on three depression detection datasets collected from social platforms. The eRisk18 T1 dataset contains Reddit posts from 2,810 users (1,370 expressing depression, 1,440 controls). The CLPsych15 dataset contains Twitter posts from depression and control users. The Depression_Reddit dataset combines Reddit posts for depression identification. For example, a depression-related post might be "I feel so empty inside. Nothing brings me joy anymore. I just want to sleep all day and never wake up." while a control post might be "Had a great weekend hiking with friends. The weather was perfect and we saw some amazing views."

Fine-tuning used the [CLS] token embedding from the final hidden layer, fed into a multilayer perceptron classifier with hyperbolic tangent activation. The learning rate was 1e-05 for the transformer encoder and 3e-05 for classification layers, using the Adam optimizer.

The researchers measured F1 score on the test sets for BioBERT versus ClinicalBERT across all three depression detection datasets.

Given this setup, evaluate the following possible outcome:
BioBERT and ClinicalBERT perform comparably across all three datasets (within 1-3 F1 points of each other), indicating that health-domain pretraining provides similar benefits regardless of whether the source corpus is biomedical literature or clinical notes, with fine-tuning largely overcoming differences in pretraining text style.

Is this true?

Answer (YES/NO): NO